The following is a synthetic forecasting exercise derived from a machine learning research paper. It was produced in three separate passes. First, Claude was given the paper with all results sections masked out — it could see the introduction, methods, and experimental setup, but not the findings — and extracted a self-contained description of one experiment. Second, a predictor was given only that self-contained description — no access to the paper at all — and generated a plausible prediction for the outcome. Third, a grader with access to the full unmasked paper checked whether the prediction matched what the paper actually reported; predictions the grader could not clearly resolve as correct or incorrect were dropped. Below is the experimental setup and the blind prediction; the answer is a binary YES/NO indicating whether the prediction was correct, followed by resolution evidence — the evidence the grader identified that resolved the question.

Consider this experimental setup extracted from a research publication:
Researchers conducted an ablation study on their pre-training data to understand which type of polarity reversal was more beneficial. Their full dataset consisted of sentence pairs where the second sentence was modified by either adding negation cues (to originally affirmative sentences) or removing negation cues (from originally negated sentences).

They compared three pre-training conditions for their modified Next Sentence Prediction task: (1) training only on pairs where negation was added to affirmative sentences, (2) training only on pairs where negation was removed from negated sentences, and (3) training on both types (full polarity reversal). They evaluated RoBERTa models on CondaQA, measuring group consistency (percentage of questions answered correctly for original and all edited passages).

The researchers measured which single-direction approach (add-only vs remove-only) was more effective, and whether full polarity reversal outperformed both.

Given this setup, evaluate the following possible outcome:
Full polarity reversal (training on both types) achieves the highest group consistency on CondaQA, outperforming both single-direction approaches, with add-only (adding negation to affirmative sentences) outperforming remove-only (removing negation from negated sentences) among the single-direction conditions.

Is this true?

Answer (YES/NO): YES